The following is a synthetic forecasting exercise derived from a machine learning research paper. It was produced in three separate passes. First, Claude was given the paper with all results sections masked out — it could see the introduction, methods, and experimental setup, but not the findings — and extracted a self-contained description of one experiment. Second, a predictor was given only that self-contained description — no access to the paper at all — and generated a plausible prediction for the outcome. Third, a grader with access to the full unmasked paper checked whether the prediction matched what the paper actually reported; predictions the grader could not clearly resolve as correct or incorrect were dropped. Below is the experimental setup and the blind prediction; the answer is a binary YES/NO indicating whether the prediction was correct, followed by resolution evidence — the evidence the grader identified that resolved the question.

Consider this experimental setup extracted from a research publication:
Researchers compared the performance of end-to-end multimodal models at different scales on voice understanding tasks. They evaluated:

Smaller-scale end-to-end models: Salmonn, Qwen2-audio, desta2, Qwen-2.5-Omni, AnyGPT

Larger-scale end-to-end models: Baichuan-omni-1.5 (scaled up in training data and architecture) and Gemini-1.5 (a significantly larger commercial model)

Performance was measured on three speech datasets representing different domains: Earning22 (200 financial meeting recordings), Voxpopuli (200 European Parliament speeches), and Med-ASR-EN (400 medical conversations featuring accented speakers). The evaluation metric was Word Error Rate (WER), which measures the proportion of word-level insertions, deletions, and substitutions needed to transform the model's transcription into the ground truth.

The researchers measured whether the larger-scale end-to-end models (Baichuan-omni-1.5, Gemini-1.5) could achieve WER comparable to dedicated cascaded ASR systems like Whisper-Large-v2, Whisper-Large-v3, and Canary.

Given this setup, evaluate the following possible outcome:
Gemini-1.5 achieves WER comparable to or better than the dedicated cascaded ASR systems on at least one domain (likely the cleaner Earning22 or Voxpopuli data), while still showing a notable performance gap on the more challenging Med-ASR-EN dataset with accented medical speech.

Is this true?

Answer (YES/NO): NO